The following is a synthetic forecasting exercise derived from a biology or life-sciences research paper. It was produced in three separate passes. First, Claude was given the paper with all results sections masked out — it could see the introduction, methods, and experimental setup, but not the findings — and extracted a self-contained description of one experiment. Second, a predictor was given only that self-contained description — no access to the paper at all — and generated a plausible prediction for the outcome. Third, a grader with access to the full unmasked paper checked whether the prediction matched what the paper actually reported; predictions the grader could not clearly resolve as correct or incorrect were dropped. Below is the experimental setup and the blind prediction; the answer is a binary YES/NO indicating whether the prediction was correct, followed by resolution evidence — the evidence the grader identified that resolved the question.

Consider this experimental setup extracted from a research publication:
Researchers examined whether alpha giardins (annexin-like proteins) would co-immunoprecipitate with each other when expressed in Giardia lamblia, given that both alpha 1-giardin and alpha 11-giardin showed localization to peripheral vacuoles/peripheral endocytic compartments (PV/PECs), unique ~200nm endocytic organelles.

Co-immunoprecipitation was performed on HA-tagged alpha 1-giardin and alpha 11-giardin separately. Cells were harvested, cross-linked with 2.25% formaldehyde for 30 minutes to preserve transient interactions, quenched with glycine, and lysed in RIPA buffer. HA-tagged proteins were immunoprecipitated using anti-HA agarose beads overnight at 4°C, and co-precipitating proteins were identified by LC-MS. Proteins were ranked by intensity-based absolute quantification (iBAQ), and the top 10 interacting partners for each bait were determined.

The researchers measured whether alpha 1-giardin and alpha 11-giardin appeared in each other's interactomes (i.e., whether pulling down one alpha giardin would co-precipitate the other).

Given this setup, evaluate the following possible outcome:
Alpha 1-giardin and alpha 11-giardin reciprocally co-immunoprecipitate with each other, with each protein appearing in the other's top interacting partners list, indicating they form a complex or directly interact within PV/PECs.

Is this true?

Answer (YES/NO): YES